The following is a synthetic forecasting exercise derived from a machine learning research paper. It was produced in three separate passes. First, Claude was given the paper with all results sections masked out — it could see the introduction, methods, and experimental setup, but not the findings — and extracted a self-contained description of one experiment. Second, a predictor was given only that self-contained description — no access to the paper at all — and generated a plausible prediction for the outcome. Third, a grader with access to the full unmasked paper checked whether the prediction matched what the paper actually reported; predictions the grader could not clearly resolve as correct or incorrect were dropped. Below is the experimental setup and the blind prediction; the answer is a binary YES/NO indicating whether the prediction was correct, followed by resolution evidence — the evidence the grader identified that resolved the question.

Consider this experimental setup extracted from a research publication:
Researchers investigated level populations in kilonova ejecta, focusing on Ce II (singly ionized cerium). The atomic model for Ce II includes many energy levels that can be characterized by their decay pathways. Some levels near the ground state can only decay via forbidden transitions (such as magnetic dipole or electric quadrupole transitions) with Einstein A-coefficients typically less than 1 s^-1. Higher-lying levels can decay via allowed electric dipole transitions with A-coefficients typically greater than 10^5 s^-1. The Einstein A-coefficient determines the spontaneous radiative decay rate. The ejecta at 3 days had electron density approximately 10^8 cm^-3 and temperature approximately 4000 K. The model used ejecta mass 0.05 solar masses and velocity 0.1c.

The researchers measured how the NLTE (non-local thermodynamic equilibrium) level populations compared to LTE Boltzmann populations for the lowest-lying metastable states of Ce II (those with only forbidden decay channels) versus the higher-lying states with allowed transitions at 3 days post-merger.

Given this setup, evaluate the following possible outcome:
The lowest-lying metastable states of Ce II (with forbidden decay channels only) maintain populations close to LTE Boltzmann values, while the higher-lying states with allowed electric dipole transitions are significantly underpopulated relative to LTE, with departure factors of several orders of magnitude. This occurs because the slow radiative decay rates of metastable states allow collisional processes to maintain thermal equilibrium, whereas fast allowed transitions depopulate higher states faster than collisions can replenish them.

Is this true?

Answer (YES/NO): NO